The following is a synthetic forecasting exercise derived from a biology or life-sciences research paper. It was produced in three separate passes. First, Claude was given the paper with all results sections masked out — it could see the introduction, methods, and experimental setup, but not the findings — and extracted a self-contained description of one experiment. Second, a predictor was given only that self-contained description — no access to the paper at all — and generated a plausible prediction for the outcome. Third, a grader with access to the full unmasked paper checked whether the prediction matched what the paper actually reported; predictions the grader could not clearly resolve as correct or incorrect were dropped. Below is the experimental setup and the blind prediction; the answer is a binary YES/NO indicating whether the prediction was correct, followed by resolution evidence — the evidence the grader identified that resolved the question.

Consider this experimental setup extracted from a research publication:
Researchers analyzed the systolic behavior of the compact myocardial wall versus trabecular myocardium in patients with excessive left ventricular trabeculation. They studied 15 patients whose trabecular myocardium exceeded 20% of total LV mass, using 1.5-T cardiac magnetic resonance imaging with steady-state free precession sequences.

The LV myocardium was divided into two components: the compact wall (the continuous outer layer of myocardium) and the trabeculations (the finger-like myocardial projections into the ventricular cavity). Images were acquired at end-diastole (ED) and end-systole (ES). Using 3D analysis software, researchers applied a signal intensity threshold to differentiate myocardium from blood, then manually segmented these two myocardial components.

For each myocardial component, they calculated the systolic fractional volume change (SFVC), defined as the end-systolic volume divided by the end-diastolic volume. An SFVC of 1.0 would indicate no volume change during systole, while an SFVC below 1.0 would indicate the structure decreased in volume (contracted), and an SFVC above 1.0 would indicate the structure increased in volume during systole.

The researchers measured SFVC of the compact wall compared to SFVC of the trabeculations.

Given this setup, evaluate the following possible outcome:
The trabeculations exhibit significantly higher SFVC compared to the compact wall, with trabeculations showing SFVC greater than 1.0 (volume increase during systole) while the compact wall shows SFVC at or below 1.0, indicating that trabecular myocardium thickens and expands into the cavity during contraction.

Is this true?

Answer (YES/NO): NO